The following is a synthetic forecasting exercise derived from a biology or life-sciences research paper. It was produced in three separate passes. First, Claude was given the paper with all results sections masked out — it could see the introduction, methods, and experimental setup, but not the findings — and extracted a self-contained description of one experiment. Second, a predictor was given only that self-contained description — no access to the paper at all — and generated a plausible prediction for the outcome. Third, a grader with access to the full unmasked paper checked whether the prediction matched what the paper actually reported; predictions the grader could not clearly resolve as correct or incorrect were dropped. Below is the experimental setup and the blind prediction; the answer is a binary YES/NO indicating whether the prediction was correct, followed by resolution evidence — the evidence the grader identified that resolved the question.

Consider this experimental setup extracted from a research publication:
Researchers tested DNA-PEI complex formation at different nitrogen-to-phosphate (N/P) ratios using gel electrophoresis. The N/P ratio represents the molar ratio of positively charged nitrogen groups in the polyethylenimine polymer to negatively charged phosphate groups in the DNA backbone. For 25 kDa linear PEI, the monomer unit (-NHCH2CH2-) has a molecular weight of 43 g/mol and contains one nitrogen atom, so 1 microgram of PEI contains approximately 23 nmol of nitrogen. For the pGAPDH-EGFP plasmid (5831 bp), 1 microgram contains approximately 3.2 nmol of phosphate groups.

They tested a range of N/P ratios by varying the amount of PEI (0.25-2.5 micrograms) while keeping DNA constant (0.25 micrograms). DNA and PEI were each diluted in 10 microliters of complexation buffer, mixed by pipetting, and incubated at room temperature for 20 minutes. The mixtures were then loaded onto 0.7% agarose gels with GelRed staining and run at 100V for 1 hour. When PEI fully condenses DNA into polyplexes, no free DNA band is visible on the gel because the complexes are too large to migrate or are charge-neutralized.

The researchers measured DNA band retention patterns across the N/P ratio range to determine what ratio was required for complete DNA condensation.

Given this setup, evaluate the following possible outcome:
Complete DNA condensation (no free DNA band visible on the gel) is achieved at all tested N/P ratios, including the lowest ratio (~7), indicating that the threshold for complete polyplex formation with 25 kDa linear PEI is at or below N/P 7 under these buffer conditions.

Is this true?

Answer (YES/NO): NO